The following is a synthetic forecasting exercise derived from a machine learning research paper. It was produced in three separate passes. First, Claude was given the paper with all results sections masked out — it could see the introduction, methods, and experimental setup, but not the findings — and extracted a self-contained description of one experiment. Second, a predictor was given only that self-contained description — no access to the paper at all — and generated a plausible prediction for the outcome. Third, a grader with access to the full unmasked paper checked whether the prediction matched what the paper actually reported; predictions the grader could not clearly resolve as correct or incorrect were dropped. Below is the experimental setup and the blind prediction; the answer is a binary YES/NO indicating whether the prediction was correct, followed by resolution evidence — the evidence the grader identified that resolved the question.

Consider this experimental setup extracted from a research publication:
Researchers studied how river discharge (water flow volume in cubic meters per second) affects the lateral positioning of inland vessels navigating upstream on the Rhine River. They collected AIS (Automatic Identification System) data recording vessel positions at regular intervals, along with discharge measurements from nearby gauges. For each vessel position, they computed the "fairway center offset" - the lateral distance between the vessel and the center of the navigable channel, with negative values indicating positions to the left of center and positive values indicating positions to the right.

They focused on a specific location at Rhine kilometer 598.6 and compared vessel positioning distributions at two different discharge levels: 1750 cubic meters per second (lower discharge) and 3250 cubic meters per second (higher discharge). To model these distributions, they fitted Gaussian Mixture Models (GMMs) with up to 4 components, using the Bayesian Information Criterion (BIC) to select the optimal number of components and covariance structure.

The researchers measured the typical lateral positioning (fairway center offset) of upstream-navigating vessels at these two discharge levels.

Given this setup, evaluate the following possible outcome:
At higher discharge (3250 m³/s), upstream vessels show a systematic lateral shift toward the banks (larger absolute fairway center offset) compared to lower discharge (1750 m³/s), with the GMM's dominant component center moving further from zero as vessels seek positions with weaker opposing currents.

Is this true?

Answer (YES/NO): YES